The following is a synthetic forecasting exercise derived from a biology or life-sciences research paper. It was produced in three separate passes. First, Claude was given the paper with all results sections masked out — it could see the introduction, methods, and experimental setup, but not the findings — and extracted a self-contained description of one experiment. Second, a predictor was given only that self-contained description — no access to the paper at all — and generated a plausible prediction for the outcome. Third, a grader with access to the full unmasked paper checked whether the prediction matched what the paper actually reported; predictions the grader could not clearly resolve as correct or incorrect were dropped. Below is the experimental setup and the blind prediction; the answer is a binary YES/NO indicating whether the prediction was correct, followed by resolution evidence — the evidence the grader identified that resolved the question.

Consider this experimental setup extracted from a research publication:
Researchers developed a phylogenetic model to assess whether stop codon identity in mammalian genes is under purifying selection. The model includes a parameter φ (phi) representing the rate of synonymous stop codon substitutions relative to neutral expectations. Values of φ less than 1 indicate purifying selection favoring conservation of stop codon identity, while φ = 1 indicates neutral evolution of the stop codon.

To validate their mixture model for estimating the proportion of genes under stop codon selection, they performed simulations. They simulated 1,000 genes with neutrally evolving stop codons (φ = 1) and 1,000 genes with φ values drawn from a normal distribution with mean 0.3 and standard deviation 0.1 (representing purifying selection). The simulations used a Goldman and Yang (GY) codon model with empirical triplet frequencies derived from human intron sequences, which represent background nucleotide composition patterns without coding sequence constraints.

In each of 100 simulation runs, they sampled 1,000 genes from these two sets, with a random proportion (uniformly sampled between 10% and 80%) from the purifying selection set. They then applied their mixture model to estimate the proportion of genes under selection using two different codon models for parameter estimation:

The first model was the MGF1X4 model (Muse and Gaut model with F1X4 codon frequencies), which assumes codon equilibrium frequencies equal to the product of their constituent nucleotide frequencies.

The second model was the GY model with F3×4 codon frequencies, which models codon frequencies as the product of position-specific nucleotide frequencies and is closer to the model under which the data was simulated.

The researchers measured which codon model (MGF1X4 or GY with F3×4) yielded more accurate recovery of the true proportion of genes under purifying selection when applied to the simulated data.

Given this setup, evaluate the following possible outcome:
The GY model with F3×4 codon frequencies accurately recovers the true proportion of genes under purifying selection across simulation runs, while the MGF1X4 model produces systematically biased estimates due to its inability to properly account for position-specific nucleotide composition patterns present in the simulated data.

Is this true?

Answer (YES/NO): NO